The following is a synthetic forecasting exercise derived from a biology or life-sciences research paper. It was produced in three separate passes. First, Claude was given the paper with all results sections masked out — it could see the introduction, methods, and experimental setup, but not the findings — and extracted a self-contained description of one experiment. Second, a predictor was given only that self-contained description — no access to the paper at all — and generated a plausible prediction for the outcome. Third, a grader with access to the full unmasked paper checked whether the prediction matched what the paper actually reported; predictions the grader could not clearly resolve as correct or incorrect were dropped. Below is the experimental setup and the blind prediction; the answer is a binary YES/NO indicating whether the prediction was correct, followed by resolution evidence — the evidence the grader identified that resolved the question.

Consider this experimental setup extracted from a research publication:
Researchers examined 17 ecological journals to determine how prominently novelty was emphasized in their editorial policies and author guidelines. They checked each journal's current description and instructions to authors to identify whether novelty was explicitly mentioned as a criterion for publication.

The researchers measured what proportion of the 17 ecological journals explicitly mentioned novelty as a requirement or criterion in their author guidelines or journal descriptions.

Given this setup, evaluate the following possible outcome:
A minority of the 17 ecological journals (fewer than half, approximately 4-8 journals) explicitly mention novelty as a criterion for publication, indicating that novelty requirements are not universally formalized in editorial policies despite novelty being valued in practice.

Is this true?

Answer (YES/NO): NO